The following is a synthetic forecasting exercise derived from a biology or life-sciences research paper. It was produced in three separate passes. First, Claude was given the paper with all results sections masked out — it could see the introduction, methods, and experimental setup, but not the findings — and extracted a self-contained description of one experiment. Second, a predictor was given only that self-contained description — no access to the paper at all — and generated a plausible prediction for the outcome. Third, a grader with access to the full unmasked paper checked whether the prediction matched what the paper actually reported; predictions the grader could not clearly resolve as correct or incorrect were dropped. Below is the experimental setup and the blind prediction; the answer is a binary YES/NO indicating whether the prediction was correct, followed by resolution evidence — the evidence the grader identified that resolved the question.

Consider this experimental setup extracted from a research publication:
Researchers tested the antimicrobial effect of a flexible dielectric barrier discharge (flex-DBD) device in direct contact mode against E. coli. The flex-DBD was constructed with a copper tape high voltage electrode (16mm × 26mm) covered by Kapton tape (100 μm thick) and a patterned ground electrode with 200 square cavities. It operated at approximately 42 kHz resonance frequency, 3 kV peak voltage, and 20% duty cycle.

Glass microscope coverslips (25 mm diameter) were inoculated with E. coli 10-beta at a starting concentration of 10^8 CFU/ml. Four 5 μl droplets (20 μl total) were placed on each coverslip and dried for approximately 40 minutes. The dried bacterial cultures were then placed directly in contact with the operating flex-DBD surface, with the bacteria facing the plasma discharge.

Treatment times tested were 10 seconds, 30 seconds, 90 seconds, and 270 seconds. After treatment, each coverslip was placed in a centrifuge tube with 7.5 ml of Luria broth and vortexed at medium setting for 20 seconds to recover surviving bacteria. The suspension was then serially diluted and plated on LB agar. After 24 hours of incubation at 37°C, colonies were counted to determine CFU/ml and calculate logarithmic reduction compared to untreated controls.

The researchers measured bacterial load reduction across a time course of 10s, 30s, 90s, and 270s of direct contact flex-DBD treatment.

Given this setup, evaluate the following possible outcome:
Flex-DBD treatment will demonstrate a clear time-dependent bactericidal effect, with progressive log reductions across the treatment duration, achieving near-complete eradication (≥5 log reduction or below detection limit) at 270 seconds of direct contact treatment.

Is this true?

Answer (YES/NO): YES